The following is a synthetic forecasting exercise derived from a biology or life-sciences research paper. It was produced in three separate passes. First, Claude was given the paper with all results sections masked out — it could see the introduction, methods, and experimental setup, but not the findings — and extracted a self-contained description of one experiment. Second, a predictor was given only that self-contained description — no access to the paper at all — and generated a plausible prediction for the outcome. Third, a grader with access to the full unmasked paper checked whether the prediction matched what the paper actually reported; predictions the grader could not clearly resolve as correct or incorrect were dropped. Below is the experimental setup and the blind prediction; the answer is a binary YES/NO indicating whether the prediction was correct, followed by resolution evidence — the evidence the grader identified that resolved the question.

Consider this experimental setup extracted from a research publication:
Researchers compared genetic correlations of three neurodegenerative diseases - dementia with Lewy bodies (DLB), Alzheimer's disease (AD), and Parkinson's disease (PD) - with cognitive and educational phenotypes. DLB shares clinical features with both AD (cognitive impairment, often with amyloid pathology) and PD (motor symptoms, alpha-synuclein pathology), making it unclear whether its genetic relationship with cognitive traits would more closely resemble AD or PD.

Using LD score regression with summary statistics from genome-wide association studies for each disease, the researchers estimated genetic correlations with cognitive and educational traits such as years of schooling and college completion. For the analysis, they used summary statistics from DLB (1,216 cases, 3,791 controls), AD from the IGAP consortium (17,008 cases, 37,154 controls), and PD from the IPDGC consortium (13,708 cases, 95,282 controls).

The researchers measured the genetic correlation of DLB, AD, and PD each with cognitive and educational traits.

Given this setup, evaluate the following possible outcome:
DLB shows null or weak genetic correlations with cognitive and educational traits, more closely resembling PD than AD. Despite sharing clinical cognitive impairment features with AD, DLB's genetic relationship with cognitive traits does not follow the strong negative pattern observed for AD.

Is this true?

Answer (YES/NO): NO